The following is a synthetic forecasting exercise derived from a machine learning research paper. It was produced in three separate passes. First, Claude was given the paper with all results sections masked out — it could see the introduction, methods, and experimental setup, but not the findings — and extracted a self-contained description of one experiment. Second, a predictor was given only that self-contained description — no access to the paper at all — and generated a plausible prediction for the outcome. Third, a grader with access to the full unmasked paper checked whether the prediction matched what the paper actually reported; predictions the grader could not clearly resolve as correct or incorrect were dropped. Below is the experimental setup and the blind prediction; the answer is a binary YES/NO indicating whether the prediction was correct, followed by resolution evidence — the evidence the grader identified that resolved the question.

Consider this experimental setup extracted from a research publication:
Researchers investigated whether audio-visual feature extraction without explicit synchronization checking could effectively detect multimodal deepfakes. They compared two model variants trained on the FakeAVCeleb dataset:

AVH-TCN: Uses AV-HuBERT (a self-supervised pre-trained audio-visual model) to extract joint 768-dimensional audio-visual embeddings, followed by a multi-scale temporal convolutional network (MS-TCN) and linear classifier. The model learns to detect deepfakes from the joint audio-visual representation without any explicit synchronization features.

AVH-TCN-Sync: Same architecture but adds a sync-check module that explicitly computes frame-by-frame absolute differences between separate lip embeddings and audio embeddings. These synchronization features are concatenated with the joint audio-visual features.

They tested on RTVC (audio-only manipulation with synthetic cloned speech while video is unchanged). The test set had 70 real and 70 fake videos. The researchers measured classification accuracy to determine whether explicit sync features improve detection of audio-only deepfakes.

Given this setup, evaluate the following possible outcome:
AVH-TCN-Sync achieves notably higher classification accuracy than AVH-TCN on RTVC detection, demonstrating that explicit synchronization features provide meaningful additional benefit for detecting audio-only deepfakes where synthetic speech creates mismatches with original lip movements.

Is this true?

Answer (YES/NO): NO